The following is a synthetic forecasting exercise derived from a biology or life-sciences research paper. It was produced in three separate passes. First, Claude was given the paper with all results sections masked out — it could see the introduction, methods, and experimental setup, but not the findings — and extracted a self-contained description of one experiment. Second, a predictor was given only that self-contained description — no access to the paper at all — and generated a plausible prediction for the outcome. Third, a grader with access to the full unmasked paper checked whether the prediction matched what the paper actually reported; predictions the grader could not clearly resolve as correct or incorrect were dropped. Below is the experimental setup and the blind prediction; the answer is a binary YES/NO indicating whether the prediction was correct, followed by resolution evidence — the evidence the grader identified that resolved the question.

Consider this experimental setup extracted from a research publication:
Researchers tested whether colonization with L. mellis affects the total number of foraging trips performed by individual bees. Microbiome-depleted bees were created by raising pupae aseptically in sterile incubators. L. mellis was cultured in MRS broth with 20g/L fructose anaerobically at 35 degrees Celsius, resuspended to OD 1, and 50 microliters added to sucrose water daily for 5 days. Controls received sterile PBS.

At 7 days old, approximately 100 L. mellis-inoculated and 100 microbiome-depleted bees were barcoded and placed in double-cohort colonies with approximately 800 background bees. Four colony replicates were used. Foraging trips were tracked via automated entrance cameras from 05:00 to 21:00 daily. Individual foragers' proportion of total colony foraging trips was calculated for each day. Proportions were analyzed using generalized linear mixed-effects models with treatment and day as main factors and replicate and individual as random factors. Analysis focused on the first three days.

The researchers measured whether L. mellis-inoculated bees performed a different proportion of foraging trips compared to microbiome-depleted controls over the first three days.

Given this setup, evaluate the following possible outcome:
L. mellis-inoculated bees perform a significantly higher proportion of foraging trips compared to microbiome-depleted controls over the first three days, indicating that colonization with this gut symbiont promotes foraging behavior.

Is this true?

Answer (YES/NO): NO